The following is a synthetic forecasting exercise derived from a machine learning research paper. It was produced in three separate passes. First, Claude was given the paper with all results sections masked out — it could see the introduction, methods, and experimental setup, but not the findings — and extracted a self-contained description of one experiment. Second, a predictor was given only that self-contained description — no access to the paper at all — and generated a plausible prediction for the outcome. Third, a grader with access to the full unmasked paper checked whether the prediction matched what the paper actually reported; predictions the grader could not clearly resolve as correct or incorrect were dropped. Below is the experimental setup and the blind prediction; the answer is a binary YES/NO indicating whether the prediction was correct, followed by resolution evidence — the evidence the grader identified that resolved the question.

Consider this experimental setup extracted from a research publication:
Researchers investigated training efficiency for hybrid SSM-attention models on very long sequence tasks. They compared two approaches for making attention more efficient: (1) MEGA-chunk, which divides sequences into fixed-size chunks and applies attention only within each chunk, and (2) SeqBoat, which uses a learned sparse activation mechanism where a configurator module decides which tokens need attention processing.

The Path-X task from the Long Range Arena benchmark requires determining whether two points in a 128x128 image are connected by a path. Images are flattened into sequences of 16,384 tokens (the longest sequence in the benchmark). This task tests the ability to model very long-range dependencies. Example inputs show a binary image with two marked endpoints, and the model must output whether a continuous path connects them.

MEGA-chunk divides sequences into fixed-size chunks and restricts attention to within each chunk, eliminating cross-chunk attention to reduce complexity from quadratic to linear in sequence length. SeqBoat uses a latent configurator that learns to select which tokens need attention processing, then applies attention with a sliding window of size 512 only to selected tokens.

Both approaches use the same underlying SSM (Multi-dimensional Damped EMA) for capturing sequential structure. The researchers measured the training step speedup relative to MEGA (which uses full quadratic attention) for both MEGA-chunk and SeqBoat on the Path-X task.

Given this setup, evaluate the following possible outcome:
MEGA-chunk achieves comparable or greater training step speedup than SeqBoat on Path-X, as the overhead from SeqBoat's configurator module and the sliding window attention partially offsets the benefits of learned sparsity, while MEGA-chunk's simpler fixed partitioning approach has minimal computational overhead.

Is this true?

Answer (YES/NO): YES